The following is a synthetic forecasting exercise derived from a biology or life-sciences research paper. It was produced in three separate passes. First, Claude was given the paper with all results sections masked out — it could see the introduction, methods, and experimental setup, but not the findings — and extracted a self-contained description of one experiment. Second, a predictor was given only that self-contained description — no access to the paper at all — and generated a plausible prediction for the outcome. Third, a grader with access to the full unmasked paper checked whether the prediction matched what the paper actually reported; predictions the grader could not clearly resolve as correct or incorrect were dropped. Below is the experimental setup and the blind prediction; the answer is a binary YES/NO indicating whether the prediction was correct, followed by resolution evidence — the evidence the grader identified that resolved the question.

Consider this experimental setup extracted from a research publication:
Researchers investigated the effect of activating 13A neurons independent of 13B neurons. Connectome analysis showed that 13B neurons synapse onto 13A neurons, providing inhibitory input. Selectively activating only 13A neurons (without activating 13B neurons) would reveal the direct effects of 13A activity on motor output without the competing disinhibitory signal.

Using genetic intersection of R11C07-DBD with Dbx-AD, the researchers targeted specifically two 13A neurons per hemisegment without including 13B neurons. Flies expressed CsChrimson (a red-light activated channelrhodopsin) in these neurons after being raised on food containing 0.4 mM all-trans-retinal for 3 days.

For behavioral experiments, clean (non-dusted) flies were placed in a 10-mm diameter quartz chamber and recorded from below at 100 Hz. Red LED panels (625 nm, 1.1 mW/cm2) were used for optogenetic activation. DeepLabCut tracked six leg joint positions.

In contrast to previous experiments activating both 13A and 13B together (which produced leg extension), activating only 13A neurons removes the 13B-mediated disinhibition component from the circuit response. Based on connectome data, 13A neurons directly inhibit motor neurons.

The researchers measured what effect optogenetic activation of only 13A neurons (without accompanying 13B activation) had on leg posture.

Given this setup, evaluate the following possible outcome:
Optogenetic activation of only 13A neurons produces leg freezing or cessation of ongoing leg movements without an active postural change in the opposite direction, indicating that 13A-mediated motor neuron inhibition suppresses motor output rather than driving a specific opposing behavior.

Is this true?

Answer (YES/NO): NO